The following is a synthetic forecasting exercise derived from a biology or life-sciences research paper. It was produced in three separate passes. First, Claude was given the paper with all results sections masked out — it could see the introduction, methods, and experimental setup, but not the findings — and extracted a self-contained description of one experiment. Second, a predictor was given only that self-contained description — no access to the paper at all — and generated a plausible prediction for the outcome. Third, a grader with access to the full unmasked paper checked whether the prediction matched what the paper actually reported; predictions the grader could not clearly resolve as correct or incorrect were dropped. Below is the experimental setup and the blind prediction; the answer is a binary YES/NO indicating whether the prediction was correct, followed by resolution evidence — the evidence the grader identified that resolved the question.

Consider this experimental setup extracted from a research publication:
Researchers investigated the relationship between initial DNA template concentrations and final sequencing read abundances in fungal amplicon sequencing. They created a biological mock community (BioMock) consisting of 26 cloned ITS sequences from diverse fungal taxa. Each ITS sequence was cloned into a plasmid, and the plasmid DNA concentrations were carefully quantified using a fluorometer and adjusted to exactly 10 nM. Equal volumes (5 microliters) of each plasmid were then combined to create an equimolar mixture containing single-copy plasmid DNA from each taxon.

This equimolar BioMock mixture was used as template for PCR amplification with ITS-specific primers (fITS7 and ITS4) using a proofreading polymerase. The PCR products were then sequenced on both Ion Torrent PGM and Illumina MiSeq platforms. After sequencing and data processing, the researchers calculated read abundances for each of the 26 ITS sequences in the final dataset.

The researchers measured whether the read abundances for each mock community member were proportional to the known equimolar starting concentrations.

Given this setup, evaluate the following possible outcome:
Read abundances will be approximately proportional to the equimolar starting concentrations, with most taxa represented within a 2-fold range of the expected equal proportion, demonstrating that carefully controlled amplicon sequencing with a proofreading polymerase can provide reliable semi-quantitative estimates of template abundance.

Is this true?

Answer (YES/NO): NO